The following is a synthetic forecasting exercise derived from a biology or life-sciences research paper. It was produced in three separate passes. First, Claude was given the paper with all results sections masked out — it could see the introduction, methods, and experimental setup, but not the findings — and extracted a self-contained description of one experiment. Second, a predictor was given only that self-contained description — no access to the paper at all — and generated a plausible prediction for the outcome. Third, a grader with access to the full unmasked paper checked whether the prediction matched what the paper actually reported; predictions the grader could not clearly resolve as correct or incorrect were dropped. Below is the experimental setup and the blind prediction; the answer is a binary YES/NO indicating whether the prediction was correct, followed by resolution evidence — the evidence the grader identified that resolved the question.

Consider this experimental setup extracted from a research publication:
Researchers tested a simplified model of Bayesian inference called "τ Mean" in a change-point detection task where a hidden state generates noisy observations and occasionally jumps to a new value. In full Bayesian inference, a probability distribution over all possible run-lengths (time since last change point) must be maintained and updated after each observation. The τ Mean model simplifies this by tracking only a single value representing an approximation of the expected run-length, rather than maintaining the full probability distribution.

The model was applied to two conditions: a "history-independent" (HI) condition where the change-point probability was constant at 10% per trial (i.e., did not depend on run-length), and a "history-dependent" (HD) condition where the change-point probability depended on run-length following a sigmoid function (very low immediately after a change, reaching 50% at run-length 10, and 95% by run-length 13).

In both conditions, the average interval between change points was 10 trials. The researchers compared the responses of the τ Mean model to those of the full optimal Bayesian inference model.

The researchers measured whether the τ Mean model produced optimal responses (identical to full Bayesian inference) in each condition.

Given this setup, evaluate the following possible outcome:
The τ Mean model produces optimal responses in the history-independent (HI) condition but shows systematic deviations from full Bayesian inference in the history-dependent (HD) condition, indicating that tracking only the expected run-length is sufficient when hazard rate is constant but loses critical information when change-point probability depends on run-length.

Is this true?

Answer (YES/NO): YES